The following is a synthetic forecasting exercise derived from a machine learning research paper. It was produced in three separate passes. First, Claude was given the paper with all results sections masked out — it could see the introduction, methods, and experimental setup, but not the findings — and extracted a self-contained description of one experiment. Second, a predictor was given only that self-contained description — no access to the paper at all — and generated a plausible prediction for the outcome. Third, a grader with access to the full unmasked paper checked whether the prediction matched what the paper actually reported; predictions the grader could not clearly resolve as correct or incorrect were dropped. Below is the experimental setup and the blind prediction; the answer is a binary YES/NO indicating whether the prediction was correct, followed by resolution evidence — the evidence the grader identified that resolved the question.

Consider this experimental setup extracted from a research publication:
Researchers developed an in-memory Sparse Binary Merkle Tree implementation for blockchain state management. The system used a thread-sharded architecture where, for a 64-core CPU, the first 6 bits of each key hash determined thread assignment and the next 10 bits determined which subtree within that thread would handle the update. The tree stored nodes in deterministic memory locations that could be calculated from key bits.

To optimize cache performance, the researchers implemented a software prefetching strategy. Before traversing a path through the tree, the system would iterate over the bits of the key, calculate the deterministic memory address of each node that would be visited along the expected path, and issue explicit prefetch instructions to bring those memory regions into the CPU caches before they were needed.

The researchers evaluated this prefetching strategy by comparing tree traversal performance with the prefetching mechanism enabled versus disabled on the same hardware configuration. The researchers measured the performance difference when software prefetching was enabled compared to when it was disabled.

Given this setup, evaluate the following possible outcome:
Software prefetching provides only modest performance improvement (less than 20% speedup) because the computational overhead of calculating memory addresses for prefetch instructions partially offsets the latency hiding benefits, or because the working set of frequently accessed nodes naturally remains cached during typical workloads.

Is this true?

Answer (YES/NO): NO